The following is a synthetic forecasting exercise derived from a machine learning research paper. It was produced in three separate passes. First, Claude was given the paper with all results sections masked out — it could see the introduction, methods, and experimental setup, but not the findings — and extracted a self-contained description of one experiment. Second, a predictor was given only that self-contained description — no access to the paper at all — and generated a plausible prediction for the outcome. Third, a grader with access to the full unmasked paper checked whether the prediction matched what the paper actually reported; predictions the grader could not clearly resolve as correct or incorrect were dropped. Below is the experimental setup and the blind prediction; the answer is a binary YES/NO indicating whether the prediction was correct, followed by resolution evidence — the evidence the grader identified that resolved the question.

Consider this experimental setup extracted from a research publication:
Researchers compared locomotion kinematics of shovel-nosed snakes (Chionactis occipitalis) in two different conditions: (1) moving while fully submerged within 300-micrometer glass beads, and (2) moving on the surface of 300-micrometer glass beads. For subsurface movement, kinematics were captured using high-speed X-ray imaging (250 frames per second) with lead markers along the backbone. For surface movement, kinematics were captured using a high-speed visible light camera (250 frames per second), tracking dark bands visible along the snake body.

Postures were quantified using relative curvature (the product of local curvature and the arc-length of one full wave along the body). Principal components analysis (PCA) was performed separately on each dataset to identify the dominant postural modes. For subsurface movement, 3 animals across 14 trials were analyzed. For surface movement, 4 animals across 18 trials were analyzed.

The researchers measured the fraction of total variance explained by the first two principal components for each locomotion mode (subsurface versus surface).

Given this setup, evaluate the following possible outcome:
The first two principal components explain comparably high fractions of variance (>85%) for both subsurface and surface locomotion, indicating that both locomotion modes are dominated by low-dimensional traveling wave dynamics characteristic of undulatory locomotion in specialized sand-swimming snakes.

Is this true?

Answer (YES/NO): NO